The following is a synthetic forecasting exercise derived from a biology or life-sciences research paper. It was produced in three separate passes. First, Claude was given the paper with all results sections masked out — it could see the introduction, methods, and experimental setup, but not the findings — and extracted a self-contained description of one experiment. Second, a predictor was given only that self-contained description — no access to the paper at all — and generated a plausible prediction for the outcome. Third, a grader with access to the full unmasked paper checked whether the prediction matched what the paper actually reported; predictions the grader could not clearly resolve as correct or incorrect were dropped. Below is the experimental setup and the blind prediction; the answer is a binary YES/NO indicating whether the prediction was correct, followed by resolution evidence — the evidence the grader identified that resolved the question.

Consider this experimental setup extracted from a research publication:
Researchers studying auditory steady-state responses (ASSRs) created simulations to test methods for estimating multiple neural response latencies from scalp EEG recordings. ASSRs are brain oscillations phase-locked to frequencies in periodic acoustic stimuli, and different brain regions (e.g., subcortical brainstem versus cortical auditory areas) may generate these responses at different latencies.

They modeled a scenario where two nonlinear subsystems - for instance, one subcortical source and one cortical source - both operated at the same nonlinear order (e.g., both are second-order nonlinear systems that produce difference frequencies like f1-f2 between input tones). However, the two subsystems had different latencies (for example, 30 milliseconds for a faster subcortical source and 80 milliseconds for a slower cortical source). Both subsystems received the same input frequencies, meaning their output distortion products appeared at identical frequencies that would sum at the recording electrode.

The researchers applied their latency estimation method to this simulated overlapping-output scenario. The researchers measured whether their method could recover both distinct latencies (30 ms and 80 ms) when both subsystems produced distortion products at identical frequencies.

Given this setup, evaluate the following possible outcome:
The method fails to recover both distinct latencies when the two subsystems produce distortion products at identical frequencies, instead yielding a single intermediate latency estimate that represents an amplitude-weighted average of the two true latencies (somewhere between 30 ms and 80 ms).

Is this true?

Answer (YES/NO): YES